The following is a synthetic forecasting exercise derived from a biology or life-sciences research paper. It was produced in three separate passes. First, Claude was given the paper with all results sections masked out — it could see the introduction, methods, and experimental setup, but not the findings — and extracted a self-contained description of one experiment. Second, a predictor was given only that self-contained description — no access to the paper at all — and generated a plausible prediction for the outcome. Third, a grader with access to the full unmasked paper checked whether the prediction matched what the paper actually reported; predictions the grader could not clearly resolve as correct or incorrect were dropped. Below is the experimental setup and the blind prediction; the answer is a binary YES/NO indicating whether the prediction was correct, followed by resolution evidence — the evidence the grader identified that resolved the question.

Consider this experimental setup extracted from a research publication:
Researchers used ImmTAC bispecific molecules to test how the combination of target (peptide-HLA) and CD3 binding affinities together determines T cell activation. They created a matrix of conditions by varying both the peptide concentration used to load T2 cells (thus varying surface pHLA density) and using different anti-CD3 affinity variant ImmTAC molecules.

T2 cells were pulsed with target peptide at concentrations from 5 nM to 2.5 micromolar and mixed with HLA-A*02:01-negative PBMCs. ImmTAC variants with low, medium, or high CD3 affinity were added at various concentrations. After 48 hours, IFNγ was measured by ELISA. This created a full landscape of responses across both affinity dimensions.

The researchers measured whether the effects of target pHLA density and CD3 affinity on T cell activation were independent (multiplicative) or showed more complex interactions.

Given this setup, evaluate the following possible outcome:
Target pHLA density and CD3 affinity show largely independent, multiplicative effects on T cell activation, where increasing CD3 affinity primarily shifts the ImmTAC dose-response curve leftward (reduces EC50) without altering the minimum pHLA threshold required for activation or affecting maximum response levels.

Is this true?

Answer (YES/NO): NO